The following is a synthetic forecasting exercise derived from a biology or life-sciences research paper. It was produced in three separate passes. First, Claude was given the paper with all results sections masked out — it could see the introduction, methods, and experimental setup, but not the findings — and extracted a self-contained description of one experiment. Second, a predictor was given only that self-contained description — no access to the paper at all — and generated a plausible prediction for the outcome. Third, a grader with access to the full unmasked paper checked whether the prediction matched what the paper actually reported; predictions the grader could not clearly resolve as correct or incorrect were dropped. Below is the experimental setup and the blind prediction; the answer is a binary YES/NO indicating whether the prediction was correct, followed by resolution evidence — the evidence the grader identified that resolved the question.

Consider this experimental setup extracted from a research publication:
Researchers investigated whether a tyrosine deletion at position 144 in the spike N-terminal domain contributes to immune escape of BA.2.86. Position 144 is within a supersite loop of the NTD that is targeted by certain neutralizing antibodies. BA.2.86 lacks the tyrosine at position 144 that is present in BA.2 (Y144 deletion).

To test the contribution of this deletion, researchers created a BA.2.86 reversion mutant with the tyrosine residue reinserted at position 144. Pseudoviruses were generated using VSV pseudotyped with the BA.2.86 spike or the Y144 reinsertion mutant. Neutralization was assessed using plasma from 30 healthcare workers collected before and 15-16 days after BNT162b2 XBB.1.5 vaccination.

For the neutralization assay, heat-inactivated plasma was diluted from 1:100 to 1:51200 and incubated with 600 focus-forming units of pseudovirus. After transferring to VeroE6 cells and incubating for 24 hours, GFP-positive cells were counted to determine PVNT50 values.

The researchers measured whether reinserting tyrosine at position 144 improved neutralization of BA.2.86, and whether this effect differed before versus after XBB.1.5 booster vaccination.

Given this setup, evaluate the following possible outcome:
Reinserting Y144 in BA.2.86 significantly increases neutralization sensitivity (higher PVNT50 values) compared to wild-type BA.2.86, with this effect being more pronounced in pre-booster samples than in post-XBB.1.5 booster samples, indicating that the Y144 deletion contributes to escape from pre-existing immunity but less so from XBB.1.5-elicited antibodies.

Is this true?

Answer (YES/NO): NO